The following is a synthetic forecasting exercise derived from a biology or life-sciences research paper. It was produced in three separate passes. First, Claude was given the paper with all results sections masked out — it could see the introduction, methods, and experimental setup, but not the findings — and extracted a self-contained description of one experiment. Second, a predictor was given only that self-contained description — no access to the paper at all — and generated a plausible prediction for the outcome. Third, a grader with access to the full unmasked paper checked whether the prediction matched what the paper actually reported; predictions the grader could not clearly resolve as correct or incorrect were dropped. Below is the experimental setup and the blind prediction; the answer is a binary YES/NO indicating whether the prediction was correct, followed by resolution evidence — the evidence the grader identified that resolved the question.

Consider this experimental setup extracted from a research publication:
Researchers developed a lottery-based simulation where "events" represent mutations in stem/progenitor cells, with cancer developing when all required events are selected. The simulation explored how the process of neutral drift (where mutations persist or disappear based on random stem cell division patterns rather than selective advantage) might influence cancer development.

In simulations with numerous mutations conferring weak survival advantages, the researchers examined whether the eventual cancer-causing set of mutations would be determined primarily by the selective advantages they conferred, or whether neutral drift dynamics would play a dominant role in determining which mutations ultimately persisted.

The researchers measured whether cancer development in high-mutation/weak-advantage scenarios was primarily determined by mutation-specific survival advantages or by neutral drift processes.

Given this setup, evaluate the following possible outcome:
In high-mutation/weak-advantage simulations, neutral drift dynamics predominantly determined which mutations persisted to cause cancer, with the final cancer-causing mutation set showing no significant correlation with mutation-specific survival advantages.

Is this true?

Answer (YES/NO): YES